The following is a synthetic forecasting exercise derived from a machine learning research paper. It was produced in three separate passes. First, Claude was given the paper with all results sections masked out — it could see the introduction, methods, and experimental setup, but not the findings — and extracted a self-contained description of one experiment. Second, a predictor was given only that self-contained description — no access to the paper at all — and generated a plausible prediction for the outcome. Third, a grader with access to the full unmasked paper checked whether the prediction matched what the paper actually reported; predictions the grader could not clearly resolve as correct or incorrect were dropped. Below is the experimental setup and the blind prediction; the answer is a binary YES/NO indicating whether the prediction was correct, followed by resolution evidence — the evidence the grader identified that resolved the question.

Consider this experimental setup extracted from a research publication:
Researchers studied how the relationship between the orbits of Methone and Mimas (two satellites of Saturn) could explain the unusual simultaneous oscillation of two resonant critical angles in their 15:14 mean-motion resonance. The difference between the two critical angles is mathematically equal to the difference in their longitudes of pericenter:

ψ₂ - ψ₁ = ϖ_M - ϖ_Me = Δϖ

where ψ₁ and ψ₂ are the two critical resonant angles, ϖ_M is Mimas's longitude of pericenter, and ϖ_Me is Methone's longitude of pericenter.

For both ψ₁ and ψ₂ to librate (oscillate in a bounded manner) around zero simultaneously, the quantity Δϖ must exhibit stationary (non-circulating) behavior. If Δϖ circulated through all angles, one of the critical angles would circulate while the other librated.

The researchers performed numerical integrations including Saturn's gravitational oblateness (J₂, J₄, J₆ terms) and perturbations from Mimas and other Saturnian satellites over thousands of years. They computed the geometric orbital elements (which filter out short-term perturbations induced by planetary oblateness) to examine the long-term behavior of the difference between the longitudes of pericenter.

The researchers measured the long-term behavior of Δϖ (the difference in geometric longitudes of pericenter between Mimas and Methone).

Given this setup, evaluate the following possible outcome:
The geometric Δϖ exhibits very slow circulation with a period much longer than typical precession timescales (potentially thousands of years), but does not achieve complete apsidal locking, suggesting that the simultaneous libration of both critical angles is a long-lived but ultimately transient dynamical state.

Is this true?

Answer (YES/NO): NO